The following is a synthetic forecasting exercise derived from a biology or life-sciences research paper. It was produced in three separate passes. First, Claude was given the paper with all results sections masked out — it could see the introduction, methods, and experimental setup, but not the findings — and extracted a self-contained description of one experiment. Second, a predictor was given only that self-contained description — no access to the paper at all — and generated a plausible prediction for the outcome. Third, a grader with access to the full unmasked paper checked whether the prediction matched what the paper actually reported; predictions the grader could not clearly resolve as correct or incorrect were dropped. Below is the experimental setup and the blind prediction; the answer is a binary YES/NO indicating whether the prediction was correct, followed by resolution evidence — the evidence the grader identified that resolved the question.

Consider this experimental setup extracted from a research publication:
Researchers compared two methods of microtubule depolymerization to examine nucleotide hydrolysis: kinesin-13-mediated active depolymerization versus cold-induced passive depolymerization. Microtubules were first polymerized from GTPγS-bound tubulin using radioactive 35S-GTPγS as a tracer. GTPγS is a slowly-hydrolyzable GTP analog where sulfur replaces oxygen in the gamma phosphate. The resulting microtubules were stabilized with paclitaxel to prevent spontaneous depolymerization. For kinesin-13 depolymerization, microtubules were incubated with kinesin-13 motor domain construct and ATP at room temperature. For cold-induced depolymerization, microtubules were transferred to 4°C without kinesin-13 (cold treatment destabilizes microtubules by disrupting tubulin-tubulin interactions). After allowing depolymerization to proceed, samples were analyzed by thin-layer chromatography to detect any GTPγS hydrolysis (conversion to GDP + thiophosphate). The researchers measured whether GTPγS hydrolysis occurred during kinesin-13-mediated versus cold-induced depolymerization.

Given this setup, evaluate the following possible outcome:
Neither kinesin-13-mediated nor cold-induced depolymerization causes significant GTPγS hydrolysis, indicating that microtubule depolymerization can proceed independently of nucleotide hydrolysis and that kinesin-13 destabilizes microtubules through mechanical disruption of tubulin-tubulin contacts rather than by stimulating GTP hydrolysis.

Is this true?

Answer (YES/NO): NO